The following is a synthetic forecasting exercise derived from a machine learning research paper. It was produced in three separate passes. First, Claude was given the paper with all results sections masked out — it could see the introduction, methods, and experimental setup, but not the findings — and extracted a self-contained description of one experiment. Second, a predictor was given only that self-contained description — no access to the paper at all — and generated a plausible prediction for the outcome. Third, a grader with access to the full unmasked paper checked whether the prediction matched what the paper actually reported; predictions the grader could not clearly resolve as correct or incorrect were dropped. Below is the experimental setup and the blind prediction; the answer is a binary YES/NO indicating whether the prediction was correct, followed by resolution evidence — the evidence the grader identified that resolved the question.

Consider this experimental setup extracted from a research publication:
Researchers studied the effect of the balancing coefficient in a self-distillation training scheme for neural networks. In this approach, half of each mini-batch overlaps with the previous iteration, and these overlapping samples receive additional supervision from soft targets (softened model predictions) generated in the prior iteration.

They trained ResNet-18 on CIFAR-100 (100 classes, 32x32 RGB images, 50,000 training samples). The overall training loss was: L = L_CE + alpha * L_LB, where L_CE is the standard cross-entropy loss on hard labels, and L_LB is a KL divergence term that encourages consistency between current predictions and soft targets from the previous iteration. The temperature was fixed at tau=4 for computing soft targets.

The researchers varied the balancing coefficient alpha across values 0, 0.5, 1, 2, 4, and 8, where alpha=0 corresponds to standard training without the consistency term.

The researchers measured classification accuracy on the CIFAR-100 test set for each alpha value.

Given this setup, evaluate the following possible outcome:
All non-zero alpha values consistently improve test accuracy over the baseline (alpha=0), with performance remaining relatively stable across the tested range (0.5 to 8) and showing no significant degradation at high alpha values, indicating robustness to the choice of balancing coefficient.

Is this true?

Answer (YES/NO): NO